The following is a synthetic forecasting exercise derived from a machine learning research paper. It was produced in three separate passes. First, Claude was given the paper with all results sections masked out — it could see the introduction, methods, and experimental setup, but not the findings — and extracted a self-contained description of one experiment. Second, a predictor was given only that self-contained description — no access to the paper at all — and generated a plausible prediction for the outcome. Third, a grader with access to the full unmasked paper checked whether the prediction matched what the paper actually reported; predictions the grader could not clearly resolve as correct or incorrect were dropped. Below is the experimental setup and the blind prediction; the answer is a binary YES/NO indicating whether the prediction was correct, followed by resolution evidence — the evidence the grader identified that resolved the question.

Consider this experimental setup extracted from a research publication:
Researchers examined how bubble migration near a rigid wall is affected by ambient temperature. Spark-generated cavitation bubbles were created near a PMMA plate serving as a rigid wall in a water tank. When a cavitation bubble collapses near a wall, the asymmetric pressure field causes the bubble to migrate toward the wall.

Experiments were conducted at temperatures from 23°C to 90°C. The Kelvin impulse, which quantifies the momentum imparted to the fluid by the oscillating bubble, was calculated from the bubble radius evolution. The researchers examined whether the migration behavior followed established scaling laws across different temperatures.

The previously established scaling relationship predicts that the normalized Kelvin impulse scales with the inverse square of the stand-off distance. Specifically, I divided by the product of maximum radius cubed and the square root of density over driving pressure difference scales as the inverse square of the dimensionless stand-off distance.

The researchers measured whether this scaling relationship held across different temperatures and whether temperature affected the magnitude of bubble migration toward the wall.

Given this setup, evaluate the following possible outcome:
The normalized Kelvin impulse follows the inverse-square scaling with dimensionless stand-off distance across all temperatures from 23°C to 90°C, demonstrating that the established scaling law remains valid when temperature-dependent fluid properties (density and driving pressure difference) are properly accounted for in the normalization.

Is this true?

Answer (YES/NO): YES